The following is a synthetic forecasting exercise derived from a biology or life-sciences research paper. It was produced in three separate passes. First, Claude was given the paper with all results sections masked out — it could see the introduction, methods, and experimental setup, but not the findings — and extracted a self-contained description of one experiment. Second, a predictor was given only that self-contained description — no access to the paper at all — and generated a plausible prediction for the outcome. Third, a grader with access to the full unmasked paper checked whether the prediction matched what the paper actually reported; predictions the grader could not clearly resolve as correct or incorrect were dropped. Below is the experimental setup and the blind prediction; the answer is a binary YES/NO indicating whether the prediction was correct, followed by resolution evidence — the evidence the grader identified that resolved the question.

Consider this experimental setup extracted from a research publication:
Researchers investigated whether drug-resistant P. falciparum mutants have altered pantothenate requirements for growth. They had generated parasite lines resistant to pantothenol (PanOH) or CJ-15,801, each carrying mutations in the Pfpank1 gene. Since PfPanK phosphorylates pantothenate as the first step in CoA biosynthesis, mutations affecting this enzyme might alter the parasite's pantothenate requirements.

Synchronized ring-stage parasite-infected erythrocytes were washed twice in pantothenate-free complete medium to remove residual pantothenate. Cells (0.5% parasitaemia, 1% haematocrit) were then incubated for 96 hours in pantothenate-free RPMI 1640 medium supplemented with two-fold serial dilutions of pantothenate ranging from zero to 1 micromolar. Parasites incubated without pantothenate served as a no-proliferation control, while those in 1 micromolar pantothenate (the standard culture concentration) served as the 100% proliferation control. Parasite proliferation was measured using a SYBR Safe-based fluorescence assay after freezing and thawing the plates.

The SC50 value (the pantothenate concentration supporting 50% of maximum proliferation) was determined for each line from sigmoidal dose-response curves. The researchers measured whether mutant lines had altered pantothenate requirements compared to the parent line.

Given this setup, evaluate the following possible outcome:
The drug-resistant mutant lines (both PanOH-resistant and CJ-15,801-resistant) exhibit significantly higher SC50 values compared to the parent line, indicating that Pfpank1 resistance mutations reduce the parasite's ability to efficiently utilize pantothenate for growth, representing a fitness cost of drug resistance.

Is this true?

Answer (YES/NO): NO